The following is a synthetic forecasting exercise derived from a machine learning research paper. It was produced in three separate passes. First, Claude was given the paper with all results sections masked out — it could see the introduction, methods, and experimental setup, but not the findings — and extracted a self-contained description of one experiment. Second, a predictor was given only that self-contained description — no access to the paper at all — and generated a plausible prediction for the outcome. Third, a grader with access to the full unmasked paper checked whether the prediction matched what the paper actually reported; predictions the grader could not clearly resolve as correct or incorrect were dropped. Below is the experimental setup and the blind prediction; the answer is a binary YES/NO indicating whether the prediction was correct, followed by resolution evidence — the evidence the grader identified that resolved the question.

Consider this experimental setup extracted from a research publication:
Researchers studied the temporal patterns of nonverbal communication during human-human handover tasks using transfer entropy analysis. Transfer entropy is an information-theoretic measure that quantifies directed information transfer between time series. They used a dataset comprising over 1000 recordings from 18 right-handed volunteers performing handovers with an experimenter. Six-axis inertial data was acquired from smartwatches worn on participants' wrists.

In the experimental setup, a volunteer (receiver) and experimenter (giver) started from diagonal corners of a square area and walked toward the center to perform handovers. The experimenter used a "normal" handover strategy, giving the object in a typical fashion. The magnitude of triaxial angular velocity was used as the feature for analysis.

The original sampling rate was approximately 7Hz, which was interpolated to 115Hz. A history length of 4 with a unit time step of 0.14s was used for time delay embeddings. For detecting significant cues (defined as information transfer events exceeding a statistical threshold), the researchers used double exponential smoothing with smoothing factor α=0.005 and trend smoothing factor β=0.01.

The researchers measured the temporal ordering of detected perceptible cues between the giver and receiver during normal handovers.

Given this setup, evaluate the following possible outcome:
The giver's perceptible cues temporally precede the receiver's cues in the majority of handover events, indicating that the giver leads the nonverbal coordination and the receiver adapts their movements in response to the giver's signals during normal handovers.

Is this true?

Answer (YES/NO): YES